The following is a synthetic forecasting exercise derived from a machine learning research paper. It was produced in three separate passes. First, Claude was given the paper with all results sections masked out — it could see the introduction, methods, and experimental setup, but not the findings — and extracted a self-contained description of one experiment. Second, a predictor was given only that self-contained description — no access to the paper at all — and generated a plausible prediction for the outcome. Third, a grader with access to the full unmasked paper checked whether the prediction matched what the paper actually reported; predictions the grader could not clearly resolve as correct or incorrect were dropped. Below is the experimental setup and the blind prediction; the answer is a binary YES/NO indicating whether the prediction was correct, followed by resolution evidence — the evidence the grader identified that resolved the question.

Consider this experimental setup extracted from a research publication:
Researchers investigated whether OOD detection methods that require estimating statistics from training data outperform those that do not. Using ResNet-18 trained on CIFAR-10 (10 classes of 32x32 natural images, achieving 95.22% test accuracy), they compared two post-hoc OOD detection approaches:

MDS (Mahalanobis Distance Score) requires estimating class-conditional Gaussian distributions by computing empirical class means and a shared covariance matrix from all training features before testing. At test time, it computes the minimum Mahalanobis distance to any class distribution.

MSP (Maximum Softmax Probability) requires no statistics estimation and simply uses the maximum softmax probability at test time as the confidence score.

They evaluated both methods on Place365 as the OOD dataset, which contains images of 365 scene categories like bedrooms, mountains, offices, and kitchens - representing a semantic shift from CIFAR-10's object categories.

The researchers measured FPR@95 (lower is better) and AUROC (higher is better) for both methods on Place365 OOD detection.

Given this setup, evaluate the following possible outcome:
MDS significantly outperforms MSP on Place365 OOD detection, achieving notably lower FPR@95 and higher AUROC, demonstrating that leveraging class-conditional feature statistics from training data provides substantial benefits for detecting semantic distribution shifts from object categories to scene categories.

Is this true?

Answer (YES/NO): NO